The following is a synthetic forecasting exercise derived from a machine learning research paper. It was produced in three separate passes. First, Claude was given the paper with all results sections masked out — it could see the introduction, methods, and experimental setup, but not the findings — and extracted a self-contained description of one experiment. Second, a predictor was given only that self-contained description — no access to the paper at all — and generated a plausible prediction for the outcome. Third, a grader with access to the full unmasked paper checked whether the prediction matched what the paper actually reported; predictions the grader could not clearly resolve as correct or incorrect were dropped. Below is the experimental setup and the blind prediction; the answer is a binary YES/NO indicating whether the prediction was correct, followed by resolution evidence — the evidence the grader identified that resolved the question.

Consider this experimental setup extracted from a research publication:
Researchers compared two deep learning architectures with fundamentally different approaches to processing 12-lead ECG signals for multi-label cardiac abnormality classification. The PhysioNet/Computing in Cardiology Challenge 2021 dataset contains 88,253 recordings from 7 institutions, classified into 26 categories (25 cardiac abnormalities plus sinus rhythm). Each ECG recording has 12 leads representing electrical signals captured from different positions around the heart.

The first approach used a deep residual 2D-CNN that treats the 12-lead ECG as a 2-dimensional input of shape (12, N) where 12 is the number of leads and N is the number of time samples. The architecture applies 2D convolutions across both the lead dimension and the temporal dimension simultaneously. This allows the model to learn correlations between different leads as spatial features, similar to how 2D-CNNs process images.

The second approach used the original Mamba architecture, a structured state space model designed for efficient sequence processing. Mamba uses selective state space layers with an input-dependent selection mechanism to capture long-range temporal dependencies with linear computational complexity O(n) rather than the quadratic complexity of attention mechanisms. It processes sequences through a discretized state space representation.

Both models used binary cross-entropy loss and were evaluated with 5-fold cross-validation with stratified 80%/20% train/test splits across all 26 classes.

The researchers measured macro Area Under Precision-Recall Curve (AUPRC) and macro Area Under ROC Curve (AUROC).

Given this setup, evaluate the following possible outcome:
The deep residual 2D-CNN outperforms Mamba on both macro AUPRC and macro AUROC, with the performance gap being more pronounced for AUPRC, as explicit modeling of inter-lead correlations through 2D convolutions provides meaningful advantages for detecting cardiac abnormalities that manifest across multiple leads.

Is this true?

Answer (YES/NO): NO